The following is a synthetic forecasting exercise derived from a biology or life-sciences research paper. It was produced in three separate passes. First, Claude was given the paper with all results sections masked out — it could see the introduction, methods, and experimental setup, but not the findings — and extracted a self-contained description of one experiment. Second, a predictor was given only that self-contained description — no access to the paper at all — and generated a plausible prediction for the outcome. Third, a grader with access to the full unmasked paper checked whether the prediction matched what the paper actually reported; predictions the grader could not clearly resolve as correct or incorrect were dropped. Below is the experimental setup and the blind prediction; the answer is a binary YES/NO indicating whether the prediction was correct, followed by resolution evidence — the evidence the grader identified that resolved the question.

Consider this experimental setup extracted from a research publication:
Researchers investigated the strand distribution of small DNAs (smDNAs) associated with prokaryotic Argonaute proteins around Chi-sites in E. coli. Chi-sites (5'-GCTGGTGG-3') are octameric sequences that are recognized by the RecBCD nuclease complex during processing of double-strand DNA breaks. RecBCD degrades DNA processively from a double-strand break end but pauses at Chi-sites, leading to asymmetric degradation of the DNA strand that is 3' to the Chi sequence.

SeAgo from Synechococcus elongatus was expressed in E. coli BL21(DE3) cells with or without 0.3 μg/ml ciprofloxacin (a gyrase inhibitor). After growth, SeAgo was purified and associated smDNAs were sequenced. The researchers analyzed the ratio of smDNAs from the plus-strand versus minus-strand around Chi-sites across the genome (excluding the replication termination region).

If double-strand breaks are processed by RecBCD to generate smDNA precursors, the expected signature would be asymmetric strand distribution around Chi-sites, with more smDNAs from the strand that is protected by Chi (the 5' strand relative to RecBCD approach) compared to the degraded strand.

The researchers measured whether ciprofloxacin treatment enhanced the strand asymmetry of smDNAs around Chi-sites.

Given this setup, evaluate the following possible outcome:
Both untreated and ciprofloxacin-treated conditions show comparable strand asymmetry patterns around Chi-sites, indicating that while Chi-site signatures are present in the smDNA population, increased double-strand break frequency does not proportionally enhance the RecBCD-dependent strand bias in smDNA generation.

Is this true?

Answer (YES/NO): NO